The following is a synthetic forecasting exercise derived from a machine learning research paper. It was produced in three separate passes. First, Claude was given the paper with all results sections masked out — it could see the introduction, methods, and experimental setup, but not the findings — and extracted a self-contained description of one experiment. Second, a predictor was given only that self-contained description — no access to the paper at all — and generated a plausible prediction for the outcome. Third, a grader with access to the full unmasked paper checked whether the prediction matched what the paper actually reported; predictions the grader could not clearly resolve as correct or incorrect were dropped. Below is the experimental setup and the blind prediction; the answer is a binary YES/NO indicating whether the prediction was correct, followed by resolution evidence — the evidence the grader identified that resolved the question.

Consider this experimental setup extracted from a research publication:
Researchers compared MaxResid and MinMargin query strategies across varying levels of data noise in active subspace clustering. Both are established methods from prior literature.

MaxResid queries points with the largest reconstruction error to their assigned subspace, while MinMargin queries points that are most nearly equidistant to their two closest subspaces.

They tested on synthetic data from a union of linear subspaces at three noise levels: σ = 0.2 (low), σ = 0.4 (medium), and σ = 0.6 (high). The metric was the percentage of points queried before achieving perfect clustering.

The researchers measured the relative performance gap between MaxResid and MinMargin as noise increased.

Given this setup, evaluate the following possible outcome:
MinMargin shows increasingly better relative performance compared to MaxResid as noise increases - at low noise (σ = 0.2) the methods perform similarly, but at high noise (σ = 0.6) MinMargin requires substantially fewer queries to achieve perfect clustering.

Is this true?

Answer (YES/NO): NO